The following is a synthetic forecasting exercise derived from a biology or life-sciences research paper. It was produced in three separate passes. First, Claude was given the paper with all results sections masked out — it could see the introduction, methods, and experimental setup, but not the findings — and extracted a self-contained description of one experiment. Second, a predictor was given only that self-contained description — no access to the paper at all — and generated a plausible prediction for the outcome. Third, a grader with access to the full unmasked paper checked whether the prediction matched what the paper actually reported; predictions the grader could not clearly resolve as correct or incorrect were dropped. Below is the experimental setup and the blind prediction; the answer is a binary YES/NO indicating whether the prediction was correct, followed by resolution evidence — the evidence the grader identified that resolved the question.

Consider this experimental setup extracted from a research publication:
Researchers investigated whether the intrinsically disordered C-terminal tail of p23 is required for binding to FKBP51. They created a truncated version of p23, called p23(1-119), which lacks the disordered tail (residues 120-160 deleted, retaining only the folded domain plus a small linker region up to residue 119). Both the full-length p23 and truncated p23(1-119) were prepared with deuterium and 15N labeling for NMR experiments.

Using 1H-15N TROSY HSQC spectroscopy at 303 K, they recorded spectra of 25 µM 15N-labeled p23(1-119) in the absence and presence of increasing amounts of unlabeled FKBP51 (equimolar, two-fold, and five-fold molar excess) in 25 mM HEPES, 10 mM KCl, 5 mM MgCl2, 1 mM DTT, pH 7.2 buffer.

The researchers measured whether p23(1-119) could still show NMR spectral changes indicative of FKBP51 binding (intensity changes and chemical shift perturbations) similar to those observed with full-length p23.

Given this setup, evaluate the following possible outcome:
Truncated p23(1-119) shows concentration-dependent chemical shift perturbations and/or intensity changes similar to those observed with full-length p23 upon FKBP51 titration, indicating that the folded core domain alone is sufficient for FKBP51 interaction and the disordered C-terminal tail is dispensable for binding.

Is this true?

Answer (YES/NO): NO